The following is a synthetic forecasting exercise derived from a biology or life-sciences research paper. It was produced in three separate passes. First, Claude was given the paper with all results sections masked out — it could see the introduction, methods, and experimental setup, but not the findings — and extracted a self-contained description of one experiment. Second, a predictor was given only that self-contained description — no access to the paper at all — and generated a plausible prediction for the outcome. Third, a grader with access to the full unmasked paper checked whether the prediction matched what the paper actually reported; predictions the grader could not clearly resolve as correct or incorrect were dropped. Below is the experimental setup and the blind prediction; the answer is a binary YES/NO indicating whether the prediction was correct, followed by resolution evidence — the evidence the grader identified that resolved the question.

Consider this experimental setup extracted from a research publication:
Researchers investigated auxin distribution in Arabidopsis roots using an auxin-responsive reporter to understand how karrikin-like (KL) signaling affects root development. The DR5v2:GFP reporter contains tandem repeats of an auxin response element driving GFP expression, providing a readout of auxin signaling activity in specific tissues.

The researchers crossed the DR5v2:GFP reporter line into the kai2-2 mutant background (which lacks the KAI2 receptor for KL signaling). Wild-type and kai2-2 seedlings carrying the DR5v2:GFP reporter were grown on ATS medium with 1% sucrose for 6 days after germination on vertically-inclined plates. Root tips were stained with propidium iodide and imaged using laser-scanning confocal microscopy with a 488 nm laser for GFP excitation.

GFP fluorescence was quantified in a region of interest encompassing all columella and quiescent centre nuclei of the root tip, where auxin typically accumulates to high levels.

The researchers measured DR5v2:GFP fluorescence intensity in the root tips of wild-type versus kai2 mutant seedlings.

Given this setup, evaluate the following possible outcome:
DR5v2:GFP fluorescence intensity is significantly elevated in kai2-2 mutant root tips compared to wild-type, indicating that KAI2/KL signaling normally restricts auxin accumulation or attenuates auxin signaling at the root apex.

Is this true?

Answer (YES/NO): NO